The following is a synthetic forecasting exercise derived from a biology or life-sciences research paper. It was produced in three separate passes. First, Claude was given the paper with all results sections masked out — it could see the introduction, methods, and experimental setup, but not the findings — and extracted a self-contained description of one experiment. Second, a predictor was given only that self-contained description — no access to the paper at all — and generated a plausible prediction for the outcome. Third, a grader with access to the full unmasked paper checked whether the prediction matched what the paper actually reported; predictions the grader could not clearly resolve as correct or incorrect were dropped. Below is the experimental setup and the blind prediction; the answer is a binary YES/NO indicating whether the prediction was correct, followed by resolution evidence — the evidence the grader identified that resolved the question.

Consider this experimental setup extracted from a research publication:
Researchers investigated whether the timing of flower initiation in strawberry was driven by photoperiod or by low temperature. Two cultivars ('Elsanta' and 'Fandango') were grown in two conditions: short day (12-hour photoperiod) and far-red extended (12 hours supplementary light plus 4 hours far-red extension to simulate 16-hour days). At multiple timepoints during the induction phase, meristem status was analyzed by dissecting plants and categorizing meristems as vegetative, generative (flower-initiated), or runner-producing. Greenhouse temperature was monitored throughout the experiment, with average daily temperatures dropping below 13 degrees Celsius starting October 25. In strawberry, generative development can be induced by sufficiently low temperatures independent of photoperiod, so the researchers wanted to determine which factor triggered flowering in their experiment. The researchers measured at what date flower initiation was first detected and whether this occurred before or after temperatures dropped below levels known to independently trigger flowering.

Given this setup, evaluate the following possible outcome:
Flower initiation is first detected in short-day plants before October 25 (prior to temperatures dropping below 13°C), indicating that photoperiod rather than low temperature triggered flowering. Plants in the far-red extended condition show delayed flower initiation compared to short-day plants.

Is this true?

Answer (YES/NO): NO